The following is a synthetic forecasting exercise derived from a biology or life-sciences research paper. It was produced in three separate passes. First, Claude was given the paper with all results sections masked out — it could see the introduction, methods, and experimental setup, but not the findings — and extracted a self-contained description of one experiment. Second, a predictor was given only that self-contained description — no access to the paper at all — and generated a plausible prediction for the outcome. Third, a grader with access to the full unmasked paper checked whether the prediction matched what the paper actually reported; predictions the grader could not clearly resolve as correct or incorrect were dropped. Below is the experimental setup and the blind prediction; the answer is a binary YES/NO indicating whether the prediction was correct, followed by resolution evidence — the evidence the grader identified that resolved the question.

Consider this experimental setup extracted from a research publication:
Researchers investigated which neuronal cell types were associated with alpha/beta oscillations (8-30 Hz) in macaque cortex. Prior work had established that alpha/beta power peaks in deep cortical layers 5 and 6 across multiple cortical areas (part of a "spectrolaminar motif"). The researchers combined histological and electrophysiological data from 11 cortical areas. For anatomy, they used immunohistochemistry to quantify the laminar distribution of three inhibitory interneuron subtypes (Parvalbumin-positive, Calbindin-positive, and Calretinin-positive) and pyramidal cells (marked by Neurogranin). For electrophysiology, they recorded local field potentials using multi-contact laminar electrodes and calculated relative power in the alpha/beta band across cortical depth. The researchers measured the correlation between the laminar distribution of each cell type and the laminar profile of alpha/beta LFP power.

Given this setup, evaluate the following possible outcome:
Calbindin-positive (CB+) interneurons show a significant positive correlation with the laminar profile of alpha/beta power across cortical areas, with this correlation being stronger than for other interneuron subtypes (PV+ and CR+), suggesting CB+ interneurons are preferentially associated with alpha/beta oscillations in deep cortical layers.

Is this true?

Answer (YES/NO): NO